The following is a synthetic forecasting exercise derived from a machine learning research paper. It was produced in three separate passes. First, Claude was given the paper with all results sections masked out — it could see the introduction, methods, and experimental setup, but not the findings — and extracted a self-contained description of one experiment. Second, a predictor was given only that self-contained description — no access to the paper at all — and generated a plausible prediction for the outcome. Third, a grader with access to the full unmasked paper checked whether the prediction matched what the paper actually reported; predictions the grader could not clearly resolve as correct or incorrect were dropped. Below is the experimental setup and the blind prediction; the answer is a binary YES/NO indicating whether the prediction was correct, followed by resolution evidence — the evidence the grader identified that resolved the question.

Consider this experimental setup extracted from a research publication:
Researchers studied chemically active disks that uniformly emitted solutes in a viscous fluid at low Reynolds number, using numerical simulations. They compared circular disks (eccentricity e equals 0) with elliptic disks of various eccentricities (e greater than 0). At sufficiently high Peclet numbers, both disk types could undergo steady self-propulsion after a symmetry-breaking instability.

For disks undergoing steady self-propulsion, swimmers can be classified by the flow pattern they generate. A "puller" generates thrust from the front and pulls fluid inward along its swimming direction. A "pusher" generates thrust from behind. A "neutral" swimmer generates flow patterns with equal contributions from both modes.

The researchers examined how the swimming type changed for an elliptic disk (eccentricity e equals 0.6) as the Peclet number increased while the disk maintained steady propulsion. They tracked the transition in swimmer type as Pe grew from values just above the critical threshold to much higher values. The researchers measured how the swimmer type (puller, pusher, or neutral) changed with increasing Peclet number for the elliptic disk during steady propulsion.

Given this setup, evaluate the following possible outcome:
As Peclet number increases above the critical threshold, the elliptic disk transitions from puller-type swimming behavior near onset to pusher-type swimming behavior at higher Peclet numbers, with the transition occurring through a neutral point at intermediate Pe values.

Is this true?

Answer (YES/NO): NO